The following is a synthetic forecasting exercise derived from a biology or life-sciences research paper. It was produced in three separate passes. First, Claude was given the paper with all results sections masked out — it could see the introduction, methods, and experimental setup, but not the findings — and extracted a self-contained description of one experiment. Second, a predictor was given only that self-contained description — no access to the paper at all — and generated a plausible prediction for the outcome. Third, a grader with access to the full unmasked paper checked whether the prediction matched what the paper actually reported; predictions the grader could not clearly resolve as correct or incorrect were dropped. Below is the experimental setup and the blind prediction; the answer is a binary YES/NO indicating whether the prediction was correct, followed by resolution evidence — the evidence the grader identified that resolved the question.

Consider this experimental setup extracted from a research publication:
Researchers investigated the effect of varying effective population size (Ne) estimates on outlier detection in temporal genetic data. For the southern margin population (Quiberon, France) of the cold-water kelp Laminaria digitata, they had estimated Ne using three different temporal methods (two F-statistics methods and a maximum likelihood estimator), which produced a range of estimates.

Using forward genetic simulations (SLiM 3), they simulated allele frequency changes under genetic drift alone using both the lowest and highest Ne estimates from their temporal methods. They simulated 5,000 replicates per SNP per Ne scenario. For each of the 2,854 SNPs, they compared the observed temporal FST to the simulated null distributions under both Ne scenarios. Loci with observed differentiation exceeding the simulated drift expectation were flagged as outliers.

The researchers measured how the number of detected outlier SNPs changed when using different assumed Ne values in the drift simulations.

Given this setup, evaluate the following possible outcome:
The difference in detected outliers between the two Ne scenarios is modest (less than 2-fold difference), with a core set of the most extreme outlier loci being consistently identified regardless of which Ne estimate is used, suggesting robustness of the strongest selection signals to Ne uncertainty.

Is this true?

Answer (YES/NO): YES